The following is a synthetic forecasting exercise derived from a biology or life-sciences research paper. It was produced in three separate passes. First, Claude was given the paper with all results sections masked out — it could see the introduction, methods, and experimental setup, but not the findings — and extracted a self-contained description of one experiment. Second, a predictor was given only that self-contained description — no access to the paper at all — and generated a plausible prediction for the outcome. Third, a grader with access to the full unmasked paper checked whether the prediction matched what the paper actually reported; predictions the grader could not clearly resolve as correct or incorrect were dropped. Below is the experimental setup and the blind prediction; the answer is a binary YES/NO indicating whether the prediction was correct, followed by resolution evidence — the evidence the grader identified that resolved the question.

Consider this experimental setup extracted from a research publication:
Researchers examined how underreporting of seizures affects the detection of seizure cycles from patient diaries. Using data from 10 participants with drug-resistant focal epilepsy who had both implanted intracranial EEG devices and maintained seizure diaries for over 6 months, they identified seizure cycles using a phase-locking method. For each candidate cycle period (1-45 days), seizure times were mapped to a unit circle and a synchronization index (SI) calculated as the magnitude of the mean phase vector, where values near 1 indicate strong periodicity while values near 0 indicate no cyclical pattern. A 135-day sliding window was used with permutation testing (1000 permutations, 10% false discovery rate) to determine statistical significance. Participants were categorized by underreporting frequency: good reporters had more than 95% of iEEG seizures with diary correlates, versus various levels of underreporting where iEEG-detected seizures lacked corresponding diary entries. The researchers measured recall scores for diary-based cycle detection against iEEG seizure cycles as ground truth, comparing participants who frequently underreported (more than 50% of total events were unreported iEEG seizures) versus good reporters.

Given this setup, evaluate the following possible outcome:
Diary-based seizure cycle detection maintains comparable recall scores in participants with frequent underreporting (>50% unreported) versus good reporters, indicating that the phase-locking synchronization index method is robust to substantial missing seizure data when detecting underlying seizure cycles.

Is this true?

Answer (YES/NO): YES